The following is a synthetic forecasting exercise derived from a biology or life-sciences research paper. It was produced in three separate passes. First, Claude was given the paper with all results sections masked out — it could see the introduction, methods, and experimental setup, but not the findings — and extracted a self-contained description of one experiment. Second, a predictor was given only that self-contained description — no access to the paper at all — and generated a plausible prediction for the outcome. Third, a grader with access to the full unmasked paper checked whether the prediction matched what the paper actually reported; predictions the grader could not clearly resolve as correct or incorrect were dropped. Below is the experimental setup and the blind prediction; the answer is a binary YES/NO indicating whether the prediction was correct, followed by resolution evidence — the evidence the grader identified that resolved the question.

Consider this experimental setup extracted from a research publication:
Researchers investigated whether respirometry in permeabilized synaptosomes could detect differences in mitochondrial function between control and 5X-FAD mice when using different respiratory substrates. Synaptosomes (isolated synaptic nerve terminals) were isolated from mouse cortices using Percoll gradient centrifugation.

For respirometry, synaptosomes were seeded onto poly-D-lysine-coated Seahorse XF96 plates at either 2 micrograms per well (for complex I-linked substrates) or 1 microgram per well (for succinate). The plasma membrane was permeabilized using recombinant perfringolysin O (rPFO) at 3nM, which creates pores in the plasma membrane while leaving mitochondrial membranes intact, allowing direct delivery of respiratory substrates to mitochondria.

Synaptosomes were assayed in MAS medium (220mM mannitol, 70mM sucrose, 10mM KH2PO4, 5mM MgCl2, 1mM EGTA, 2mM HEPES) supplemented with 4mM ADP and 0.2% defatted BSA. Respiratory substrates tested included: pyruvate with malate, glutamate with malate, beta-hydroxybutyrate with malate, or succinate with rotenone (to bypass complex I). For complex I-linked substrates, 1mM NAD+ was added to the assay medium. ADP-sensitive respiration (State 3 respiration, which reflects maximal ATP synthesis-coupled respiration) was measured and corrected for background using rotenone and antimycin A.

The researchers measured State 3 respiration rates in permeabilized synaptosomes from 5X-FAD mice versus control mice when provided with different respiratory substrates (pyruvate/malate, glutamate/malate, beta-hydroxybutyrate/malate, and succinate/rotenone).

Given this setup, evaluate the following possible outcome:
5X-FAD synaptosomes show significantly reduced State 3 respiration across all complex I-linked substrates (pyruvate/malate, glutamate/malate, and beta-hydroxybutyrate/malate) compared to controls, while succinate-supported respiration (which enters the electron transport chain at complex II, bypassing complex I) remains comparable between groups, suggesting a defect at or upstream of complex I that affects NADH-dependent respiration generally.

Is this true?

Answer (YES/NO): NO